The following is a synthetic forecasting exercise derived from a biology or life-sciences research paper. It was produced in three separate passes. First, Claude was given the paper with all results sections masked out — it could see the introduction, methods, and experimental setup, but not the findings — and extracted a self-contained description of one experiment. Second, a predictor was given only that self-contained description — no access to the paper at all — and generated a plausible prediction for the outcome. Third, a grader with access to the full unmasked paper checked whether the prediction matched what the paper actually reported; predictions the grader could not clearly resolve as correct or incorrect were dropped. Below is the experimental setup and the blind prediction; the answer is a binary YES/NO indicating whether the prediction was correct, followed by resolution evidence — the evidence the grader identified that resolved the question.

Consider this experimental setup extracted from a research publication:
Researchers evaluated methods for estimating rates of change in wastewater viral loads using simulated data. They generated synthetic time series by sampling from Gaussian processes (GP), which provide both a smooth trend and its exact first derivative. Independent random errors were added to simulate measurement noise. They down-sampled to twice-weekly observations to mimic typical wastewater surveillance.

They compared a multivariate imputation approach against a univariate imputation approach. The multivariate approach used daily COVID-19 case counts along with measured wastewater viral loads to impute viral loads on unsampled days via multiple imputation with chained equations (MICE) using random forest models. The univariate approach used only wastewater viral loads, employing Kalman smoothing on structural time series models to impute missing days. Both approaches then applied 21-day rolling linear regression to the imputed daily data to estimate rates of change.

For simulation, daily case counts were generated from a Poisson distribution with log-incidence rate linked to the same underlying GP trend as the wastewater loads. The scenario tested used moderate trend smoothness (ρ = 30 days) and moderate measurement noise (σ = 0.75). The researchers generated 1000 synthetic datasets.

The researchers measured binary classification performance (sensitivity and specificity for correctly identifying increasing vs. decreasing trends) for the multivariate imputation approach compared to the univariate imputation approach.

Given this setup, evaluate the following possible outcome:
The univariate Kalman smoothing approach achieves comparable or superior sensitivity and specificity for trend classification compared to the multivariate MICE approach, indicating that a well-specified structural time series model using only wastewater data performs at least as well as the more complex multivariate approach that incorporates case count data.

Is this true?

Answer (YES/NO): YES